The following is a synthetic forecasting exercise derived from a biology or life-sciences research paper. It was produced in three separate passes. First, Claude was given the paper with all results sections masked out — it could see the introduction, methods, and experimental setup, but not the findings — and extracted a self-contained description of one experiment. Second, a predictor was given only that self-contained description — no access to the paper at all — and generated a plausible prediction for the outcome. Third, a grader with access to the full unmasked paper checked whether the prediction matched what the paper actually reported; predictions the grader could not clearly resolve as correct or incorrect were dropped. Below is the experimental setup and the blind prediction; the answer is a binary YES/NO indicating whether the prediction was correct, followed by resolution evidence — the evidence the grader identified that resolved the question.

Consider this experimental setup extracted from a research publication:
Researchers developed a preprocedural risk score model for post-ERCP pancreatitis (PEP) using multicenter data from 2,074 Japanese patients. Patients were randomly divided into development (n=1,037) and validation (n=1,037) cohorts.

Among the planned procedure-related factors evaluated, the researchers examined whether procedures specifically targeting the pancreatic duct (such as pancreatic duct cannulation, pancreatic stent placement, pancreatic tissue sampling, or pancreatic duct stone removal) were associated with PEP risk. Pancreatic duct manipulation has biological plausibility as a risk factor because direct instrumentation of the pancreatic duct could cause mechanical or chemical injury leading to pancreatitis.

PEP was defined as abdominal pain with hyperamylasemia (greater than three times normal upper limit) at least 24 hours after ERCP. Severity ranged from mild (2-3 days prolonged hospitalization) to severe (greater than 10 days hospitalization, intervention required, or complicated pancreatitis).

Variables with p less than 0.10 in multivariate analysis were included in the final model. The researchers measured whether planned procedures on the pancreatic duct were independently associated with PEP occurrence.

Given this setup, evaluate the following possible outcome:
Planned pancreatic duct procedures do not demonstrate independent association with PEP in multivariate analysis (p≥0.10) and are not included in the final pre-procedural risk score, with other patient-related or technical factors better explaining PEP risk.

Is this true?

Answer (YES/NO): NO